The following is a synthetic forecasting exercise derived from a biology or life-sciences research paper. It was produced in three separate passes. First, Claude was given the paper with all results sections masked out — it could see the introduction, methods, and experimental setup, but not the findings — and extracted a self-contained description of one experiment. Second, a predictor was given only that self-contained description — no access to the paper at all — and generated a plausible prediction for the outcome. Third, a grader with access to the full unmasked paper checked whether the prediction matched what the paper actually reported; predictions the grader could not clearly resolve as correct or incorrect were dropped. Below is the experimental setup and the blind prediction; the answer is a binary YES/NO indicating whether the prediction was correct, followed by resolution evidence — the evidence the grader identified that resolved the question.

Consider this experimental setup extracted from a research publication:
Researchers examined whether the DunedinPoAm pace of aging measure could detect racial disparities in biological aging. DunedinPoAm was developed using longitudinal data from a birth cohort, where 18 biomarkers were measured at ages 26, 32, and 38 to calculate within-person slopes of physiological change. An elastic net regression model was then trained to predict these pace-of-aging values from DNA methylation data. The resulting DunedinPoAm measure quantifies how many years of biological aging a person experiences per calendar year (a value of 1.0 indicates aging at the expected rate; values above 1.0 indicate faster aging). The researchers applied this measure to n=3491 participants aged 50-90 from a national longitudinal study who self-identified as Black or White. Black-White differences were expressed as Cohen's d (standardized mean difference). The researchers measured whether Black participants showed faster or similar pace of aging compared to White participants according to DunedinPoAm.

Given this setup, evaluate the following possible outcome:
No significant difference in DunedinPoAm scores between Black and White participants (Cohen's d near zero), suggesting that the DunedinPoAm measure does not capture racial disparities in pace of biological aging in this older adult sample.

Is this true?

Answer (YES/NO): NO